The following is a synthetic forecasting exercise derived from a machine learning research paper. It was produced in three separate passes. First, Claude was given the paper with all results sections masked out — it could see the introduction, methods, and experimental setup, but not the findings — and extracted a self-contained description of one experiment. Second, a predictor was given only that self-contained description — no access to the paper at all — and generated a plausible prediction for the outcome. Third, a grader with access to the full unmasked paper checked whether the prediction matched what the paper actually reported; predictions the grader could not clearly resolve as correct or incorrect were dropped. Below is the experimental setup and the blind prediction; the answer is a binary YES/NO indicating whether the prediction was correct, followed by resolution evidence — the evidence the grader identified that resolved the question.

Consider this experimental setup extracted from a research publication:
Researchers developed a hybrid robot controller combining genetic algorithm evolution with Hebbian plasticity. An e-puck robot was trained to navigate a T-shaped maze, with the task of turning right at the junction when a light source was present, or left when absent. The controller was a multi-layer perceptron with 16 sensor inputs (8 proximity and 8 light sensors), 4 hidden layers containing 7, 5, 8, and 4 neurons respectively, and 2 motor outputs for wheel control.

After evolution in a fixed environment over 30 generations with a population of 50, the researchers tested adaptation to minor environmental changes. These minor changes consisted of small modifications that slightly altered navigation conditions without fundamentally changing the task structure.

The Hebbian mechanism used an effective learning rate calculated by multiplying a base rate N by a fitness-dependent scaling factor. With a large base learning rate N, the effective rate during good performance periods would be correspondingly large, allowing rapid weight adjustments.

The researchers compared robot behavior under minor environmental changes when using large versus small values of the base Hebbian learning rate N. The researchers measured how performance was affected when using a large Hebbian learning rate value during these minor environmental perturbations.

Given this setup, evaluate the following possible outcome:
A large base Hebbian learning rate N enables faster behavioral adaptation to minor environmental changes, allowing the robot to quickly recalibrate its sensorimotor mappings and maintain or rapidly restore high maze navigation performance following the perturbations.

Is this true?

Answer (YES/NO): NO